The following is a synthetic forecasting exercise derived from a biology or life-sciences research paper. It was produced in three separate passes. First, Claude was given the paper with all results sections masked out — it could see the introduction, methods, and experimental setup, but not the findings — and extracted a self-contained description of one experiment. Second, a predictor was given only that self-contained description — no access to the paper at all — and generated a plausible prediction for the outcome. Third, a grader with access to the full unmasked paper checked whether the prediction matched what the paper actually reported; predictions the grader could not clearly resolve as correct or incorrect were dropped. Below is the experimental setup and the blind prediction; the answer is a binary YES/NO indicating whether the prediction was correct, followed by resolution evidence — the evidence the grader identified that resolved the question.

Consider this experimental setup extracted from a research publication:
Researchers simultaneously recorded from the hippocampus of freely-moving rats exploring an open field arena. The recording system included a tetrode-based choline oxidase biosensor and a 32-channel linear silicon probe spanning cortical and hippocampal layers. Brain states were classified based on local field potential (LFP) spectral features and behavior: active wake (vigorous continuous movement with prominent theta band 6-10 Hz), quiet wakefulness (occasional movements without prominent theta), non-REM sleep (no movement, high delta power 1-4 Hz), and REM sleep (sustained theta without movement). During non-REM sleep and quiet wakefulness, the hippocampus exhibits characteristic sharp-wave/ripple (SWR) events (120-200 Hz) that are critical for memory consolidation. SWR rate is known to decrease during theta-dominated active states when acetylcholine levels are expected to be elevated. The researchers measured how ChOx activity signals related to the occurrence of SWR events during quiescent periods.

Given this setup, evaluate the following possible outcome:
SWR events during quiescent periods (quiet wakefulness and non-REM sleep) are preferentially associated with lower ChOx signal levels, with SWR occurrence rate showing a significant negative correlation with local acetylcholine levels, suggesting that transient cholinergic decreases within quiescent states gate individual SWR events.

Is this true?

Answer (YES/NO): NO